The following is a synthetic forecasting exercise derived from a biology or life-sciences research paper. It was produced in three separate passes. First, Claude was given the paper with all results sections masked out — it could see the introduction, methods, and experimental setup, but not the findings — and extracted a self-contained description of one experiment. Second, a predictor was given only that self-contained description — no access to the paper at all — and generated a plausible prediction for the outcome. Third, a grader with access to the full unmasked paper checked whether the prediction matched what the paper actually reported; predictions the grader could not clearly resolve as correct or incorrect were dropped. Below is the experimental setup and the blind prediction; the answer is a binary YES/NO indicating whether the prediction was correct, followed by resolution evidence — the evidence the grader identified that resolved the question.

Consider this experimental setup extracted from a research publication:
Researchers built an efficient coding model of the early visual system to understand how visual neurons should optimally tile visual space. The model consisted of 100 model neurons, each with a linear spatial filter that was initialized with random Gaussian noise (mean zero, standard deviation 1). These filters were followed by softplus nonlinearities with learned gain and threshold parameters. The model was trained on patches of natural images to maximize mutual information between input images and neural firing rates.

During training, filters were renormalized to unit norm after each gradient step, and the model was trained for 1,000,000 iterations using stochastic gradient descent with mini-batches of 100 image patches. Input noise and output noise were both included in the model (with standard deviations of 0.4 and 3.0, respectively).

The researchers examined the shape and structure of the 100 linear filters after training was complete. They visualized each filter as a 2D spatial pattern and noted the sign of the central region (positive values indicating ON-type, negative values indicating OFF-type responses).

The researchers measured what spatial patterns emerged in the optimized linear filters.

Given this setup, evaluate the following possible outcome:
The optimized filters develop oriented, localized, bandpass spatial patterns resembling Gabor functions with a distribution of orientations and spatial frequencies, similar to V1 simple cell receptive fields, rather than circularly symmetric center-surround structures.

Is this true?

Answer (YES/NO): NO